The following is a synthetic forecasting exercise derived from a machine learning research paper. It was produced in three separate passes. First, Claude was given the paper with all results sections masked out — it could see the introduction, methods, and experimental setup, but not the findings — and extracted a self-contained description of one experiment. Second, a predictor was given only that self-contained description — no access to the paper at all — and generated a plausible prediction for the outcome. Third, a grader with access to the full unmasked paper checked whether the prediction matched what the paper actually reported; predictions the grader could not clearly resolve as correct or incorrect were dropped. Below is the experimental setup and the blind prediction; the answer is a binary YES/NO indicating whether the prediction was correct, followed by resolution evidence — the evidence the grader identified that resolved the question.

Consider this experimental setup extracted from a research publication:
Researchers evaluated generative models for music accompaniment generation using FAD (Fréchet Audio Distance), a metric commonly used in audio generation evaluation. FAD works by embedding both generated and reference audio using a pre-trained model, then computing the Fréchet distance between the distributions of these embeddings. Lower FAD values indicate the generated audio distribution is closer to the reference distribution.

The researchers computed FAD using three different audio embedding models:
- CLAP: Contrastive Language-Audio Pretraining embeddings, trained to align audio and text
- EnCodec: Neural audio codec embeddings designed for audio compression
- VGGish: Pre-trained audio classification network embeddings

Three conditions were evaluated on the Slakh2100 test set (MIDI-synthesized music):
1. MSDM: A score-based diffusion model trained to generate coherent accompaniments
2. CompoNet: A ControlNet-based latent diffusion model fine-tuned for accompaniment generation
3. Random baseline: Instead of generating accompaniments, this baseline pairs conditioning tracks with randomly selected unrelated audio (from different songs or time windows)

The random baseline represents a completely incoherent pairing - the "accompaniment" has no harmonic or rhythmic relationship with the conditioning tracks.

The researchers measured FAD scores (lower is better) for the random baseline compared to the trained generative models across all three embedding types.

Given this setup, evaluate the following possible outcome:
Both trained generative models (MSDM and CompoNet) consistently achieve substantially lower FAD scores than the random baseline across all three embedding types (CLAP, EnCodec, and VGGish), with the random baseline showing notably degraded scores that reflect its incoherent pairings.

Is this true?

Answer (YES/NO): NO